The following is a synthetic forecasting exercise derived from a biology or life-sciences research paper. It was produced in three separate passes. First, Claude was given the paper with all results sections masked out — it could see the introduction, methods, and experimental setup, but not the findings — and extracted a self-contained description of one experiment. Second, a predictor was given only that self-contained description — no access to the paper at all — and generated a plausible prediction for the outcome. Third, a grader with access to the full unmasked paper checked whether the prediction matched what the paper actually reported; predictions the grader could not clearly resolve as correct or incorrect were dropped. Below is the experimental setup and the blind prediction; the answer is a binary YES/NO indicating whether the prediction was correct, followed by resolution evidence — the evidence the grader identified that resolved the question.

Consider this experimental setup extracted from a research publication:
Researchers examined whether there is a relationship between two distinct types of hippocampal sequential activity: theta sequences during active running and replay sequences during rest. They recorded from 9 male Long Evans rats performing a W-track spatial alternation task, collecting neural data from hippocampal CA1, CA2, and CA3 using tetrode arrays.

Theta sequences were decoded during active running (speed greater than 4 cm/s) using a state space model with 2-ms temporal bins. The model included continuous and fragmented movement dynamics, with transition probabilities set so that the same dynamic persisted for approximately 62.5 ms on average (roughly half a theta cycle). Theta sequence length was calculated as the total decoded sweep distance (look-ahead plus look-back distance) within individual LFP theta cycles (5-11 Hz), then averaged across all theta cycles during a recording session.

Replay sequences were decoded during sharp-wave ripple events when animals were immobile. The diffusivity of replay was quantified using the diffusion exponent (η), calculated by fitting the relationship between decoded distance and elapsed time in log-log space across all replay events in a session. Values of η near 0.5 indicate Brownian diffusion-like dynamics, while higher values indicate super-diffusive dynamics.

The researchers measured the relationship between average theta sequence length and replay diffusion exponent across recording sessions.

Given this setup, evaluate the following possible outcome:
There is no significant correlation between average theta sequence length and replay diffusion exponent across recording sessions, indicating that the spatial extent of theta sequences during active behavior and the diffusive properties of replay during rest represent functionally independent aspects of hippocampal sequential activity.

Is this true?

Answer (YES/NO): NO